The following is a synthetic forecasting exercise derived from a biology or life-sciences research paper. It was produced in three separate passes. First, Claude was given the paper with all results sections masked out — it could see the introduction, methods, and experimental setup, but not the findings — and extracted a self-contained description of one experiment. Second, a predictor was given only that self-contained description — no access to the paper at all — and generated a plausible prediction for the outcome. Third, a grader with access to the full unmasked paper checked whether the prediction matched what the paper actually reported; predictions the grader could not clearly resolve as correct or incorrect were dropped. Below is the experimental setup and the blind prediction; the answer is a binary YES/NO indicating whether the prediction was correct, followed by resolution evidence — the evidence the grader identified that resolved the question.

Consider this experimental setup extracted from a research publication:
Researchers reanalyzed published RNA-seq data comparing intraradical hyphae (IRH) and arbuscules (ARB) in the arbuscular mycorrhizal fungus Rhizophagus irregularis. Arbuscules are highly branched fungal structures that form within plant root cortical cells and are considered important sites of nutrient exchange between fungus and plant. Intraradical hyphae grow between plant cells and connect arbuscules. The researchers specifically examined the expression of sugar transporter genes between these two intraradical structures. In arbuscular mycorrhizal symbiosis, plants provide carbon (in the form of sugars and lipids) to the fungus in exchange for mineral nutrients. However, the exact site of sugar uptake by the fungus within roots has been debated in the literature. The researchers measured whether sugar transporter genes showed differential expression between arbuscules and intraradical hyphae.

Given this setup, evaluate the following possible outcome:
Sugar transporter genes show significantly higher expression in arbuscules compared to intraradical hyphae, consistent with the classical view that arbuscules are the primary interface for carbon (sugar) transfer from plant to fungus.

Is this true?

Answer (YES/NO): YES